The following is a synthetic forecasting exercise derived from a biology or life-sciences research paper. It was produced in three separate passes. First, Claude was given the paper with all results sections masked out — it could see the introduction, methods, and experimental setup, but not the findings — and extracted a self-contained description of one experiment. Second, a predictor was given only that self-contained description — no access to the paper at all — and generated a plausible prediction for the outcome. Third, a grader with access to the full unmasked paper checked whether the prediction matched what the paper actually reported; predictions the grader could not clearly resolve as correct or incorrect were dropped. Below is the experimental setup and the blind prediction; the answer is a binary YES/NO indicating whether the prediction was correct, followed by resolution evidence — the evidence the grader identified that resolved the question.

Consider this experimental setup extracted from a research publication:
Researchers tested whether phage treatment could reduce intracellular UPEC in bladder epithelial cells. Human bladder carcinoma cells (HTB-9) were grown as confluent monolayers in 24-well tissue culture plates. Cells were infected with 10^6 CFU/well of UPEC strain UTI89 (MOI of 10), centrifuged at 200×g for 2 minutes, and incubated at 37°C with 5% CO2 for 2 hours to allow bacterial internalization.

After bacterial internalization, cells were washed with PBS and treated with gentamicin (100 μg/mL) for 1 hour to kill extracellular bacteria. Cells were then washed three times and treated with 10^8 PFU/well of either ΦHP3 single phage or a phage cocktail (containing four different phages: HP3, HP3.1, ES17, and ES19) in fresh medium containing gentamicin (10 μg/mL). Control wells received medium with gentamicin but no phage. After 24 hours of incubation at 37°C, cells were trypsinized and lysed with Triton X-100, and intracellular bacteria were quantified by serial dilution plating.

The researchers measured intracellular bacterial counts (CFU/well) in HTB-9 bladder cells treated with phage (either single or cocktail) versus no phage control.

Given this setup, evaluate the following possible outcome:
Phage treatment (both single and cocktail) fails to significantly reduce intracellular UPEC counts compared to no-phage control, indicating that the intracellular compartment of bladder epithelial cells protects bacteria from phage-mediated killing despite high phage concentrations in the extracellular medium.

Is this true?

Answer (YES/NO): YES